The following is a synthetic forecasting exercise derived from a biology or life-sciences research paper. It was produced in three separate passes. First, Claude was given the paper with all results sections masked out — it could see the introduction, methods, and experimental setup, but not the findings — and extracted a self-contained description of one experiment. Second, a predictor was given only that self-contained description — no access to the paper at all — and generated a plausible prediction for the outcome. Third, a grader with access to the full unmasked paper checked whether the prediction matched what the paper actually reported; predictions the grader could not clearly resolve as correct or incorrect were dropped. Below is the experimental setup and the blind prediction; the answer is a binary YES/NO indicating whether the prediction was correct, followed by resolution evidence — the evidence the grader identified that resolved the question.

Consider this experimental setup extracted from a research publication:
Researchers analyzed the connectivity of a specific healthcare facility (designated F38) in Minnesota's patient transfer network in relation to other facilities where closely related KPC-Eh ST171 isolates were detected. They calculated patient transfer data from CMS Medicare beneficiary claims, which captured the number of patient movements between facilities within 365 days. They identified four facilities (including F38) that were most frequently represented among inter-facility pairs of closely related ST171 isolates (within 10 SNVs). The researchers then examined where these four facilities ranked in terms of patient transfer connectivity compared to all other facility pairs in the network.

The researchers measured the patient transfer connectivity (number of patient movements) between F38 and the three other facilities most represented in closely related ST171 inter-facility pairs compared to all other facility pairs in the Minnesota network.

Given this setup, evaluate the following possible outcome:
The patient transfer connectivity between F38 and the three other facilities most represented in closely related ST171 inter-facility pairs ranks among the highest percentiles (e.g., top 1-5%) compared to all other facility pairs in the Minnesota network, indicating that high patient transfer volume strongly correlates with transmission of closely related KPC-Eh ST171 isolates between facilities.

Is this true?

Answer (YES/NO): NO